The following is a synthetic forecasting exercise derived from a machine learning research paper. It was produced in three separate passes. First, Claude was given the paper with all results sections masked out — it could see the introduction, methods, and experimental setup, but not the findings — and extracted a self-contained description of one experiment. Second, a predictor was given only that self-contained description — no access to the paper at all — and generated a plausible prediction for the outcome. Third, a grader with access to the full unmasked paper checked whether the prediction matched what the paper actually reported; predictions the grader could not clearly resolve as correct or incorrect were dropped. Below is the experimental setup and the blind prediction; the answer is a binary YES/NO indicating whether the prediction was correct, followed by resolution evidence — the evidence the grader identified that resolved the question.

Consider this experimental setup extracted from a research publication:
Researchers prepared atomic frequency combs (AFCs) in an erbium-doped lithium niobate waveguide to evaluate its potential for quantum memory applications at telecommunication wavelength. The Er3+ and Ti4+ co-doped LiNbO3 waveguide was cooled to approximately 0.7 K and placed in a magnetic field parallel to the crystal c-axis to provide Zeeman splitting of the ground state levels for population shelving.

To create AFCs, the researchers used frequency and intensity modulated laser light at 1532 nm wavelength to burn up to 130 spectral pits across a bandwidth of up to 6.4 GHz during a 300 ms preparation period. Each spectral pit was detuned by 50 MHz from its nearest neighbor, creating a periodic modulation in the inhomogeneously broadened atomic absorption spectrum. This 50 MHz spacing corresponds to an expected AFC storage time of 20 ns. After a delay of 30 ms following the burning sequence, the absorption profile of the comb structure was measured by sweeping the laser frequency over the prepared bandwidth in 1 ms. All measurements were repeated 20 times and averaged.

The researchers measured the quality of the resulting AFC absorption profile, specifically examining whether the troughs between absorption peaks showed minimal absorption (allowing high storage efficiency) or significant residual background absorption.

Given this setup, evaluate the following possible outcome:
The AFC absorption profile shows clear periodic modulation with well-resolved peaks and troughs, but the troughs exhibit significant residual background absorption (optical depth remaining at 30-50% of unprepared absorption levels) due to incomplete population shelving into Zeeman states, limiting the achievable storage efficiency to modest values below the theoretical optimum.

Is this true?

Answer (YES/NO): NO